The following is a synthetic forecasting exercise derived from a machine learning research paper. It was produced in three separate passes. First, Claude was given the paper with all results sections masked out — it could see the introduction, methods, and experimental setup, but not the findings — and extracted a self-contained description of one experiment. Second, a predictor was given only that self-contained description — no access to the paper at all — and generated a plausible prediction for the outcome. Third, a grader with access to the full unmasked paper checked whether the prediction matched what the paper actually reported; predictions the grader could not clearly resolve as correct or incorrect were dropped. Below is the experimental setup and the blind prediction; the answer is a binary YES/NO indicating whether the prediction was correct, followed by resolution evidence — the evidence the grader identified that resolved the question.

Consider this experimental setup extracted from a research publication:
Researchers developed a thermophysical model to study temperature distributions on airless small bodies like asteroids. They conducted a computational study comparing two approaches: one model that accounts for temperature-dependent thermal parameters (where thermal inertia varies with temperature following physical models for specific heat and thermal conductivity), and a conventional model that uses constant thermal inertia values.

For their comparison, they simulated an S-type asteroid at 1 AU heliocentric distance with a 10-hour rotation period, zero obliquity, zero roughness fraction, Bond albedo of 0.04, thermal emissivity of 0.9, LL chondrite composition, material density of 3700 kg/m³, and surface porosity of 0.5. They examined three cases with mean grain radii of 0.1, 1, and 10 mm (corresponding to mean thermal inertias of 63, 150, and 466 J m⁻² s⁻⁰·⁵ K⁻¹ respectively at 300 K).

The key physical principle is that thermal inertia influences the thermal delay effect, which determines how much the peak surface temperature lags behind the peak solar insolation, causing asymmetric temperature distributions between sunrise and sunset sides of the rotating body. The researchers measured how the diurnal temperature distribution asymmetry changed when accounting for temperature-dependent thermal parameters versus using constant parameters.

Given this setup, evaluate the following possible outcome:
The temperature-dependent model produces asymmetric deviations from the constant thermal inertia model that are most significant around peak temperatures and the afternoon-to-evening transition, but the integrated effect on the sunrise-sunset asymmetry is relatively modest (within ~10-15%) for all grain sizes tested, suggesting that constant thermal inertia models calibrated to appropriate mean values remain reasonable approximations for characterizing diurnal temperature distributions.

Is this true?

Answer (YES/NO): NO